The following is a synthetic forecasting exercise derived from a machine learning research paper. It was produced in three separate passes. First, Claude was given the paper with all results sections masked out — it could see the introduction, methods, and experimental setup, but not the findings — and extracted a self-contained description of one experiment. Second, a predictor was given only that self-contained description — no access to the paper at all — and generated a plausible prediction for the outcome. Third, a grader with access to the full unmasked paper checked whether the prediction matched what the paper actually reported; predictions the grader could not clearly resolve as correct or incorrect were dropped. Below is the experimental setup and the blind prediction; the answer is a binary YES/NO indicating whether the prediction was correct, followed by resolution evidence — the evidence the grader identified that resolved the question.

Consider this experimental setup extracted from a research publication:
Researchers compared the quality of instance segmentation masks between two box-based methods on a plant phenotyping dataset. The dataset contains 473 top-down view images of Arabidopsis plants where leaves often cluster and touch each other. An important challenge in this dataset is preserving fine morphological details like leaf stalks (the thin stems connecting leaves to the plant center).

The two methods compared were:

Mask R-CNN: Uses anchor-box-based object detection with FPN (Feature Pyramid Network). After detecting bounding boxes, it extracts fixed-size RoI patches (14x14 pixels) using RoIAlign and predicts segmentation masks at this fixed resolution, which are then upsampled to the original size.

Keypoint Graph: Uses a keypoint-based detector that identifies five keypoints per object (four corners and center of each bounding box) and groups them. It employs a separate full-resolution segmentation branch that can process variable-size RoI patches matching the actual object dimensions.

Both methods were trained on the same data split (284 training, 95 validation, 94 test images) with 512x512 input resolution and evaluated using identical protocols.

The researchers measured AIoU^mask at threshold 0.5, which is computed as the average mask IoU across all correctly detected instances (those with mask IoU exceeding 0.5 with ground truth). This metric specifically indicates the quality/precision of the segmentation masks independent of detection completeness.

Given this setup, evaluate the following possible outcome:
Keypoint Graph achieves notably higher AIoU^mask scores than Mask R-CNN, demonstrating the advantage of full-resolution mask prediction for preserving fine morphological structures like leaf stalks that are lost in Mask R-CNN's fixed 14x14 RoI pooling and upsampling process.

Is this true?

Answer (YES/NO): NO